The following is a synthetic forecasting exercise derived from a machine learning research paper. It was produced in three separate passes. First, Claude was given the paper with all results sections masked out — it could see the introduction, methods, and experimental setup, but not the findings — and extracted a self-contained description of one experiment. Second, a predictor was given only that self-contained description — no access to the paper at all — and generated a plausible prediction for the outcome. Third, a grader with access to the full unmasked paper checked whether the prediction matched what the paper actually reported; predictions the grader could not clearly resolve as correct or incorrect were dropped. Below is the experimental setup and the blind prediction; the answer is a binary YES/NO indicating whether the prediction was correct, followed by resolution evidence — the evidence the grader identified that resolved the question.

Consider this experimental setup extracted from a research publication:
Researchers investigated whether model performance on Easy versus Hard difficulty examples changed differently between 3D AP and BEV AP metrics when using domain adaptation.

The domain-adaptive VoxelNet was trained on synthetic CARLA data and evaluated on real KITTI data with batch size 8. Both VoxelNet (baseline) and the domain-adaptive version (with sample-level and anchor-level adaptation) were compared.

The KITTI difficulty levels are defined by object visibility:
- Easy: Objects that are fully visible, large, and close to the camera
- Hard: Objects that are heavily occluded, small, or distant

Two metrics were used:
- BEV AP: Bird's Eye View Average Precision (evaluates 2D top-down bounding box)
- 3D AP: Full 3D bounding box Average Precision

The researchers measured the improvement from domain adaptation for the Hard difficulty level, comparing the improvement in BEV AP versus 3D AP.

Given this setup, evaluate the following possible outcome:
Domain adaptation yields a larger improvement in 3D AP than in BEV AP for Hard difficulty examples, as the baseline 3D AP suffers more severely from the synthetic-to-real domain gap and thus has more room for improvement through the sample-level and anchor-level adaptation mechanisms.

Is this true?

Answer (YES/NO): NO